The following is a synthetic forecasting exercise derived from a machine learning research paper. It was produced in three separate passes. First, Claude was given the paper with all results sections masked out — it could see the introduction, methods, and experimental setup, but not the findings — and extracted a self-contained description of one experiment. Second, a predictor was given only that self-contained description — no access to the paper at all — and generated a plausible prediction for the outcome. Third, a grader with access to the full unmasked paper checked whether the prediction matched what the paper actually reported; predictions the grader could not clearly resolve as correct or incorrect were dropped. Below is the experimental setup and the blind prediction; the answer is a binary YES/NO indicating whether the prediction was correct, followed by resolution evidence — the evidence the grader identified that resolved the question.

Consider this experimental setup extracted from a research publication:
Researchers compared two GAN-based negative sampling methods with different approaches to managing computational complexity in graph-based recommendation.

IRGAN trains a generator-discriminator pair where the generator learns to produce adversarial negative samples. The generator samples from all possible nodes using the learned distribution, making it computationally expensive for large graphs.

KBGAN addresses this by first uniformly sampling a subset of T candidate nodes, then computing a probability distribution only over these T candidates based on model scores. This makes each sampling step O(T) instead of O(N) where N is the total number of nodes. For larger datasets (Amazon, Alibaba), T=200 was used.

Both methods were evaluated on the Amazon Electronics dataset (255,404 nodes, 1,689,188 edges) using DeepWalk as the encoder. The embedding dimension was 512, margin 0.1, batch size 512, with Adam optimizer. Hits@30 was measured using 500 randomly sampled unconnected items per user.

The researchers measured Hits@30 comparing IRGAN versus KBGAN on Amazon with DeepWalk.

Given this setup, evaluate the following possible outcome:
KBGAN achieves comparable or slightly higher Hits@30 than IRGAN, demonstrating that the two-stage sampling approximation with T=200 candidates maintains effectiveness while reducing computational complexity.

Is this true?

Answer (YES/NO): NO